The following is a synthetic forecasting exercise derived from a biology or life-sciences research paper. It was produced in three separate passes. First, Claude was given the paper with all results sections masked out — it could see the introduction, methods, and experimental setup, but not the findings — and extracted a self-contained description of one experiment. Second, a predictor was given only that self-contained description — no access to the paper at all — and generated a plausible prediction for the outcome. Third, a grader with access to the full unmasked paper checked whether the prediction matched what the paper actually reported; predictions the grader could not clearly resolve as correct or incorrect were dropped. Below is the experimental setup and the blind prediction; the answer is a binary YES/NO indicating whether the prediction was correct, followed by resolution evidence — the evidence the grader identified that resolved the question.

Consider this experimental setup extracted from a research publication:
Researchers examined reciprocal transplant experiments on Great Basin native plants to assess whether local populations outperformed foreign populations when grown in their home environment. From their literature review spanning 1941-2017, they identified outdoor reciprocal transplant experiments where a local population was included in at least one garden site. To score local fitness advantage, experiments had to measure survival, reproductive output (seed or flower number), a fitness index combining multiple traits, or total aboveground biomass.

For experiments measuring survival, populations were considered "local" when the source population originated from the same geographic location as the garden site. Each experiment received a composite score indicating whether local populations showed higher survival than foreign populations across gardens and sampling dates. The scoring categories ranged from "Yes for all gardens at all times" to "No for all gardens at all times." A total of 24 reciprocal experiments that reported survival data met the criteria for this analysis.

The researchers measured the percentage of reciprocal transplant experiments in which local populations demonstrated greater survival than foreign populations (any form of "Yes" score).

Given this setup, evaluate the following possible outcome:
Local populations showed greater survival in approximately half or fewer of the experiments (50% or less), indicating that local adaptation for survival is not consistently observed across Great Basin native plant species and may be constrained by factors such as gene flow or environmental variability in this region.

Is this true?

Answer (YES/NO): NO